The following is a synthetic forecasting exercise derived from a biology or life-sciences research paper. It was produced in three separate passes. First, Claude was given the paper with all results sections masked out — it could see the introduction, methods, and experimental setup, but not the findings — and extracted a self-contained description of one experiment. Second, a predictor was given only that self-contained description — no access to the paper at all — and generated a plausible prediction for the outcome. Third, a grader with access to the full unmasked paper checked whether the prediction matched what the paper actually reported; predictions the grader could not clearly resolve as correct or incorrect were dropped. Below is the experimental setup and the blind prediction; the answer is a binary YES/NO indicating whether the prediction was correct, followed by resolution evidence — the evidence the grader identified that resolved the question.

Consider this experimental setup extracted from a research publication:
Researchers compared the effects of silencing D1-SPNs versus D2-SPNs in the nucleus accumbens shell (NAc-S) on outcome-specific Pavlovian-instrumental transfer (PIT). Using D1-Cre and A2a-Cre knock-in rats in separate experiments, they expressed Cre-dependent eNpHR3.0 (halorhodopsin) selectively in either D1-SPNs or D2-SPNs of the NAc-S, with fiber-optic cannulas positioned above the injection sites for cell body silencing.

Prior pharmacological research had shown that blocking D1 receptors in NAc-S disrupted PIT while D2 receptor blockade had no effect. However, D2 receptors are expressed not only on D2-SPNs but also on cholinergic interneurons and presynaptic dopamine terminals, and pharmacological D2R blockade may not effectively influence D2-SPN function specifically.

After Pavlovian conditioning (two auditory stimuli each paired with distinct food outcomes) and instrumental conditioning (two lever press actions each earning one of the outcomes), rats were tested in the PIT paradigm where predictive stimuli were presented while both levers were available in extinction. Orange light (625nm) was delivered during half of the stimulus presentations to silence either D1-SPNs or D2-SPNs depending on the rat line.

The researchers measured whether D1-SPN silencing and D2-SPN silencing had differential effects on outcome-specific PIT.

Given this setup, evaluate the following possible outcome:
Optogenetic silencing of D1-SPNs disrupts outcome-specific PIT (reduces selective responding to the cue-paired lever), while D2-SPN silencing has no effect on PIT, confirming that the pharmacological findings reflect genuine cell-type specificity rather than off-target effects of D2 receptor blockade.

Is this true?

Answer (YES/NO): NO